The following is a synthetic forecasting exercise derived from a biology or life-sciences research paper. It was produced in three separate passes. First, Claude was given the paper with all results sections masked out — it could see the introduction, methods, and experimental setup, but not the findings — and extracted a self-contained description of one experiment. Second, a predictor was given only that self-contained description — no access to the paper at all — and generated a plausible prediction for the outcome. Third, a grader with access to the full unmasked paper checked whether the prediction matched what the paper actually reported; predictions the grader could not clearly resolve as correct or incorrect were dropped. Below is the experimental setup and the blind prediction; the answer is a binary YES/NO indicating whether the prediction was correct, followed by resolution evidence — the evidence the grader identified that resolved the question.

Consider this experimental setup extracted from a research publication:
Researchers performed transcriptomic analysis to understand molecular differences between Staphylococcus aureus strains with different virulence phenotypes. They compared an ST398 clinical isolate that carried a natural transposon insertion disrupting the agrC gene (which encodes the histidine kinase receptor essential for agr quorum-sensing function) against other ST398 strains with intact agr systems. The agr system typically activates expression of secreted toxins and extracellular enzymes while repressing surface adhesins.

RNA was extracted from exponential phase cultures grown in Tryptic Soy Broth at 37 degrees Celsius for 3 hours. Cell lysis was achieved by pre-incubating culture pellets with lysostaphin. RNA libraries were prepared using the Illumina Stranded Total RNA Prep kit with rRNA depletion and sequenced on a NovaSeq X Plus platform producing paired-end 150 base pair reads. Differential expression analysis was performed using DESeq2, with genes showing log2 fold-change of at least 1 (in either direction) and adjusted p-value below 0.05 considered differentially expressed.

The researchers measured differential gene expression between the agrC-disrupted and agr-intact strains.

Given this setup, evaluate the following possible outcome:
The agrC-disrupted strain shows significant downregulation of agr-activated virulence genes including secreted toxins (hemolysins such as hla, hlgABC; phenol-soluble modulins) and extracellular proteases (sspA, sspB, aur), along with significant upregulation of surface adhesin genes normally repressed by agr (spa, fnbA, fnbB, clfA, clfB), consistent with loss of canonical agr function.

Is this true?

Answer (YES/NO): NO